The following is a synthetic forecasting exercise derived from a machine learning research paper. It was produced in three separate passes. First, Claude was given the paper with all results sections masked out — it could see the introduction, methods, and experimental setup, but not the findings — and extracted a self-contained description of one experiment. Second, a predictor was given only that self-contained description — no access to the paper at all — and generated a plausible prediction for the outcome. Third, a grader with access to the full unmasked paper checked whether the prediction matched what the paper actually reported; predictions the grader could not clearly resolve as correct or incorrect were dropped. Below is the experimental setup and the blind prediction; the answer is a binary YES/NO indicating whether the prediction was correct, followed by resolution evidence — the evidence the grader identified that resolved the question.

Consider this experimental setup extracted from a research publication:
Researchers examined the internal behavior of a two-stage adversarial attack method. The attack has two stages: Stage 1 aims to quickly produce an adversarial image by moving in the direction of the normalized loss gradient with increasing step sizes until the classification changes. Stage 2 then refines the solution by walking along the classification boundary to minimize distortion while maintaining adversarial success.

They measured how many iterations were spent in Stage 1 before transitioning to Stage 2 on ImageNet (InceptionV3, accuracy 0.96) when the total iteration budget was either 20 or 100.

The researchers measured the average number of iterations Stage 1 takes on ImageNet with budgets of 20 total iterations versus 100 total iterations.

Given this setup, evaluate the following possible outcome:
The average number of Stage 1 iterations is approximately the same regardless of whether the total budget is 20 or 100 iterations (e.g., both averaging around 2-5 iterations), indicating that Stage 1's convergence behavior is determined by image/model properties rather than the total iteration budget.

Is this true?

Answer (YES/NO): NO